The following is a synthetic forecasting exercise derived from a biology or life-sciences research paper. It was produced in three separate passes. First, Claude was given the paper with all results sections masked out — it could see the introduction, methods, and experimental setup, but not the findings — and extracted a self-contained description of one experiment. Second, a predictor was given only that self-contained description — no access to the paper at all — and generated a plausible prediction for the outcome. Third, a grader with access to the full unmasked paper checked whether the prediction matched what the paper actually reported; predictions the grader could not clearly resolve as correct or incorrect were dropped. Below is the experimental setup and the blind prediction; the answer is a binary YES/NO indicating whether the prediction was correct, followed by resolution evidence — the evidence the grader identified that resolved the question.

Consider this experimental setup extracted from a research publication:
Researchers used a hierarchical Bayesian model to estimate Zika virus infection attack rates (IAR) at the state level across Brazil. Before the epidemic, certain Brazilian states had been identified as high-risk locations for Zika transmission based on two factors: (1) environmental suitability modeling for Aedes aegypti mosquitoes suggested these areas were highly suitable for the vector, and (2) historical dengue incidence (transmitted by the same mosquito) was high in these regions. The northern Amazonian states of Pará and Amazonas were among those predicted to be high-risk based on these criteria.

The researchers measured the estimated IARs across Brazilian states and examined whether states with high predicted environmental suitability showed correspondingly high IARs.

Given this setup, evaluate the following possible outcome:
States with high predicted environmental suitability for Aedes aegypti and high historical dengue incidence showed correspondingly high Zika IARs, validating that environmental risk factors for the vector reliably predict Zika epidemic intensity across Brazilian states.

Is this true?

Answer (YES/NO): NO